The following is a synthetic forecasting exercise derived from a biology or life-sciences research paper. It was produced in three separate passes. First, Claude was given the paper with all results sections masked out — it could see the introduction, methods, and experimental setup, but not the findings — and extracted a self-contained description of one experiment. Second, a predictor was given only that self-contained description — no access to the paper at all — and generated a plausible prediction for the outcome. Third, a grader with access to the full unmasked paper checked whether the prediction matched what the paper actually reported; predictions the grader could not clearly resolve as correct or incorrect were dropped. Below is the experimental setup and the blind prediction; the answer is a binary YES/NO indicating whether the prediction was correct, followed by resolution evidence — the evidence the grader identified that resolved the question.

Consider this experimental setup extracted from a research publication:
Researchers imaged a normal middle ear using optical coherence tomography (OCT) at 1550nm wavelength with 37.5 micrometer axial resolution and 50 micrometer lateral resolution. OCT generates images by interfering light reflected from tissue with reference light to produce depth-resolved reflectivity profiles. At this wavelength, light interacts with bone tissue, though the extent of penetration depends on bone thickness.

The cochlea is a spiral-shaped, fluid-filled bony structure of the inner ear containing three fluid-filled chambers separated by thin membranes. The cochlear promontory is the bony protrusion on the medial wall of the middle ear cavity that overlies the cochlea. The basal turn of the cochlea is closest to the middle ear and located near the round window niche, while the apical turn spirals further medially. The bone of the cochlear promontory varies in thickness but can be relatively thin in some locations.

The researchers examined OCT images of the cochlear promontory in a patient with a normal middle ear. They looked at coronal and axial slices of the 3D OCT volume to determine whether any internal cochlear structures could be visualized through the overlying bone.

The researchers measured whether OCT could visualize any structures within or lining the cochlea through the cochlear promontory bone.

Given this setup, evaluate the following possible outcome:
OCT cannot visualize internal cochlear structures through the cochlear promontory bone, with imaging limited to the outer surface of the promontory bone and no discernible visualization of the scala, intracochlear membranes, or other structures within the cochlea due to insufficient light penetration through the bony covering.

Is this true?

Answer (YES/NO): NO